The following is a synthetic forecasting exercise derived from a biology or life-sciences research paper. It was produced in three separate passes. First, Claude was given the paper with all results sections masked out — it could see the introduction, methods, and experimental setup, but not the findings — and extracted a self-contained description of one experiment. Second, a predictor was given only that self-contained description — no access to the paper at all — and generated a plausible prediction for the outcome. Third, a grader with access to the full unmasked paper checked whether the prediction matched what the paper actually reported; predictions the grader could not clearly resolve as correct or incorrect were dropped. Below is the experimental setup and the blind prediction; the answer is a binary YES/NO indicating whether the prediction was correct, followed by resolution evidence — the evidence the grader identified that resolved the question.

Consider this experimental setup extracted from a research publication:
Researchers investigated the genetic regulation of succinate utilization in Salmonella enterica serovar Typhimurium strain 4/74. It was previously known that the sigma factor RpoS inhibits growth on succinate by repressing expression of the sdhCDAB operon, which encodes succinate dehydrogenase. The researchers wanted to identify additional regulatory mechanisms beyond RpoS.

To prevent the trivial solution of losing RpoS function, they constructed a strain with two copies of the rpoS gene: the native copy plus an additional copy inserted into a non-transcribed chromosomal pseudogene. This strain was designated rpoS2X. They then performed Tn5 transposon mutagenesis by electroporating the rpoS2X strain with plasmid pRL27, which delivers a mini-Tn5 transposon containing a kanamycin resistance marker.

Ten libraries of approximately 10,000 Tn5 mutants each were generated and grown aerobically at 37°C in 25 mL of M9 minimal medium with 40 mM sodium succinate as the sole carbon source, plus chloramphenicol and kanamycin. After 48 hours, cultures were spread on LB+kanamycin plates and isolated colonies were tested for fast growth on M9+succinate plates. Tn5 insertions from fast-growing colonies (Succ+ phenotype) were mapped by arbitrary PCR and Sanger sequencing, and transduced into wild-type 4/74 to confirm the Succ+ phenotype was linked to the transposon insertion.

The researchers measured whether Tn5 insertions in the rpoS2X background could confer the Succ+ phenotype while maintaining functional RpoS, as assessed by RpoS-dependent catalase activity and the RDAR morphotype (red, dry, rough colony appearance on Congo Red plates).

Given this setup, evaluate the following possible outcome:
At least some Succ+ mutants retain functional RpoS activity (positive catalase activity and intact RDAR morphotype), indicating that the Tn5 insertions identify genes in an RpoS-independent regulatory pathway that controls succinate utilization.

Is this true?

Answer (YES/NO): YES